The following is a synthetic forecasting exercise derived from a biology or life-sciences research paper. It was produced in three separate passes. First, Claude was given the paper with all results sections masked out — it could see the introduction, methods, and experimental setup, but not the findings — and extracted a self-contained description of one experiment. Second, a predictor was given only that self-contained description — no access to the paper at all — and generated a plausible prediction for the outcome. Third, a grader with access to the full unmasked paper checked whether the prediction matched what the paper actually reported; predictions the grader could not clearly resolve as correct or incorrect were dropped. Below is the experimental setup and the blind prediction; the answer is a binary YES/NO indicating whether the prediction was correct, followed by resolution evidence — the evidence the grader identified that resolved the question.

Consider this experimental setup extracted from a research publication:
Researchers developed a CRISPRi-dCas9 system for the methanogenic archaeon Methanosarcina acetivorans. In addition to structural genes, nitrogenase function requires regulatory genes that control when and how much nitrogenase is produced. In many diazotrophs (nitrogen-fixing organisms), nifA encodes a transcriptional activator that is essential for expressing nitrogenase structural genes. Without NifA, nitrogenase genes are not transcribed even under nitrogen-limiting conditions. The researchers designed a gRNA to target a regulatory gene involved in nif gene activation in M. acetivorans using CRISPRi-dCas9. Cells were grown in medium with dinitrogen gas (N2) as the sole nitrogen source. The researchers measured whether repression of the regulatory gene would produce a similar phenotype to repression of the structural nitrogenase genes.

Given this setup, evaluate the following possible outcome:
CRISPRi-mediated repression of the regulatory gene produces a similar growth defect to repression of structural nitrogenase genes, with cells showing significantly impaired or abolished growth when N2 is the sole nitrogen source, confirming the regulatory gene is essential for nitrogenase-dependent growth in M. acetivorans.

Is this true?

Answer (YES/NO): NO